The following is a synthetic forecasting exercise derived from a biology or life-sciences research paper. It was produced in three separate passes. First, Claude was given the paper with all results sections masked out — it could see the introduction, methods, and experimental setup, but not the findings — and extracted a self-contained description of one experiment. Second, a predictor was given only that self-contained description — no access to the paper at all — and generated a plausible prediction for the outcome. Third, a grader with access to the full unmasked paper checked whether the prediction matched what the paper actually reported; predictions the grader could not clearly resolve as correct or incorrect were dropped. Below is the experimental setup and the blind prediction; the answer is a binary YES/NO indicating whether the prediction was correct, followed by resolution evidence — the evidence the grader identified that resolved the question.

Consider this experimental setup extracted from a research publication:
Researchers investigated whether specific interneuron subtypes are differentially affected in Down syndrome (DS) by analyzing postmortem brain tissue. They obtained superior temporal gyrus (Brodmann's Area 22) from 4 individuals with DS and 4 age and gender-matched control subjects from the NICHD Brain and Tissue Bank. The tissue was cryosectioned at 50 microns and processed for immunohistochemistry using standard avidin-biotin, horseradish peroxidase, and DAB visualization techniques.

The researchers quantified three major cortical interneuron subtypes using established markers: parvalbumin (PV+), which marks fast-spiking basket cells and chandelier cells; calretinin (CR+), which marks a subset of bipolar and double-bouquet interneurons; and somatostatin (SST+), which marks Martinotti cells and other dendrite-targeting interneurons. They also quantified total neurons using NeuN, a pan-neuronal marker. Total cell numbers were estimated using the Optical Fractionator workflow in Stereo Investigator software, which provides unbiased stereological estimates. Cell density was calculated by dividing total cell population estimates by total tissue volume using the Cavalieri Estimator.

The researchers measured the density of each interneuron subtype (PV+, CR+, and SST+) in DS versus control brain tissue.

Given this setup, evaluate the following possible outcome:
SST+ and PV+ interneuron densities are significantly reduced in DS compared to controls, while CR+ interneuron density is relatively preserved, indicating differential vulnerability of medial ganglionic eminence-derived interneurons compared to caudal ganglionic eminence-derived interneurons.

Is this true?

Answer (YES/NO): NO